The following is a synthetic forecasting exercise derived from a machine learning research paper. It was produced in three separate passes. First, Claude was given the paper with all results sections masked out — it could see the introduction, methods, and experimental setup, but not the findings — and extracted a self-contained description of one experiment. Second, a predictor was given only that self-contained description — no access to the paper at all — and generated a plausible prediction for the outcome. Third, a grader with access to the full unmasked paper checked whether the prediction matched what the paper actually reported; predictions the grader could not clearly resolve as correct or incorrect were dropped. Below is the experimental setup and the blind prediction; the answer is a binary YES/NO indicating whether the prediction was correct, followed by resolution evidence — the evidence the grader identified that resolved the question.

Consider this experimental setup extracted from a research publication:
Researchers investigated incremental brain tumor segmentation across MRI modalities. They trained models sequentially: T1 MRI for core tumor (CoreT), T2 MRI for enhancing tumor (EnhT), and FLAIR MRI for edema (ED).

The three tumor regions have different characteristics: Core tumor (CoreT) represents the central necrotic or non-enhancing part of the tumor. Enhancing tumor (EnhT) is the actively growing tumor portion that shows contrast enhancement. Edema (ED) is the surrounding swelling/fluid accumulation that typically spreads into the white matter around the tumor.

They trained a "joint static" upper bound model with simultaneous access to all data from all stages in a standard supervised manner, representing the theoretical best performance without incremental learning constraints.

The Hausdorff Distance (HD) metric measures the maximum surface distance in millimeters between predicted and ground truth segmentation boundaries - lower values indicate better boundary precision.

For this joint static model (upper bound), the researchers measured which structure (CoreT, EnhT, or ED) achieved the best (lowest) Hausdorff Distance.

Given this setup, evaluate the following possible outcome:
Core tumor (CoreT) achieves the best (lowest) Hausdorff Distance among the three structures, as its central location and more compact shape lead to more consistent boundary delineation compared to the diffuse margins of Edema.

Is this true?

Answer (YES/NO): NO